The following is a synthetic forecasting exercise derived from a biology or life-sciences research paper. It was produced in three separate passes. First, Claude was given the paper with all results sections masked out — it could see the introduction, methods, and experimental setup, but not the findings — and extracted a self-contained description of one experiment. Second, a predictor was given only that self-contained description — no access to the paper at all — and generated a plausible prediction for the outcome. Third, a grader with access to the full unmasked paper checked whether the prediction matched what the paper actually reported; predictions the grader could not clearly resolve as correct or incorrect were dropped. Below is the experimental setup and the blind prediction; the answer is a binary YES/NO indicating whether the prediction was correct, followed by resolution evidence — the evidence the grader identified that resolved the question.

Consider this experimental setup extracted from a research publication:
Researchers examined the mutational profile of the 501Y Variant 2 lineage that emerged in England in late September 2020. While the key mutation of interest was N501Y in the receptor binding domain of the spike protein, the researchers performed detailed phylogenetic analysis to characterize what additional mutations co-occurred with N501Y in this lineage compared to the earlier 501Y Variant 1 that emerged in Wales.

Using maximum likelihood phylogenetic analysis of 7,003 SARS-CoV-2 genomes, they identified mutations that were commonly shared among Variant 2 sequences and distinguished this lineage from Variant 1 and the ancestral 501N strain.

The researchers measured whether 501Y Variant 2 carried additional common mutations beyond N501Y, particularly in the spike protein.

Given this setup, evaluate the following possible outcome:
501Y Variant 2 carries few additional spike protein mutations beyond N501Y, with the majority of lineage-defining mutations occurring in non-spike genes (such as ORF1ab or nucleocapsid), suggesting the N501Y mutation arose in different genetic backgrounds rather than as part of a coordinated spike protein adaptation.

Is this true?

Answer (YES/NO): NO